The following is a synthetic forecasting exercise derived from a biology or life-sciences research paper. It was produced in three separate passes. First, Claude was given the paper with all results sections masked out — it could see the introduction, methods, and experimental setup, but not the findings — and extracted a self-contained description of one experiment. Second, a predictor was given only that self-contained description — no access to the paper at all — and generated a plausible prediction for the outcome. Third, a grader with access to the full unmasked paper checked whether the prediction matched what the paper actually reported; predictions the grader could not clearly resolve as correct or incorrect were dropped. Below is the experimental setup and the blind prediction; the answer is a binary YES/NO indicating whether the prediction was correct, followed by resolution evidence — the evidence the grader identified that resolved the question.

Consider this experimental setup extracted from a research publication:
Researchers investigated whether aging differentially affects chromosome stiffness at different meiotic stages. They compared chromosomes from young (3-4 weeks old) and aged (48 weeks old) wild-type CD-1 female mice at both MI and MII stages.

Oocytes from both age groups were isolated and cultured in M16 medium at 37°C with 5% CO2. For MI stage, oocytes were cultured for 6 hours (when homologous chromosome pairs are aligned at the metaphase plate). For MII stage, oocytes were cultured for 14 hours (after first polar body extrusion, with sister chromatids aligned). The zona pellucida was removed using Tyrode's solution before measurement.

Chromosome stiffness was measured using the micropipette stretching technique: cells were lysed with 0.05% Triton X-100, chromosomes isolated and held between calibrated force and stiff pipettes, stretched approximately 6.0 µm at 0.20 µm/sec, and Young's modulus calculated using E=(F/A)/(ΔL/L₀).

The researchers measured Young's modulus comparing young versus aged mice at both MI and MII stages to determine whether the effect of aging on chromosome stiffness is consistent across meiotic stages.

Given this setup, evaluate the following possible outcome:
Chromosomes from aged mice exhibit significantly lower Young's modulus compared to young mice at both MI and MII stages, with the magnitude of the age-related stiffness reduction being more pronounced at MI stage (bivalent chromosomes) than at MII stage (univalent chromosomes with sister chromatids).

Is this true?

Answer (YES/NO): NO